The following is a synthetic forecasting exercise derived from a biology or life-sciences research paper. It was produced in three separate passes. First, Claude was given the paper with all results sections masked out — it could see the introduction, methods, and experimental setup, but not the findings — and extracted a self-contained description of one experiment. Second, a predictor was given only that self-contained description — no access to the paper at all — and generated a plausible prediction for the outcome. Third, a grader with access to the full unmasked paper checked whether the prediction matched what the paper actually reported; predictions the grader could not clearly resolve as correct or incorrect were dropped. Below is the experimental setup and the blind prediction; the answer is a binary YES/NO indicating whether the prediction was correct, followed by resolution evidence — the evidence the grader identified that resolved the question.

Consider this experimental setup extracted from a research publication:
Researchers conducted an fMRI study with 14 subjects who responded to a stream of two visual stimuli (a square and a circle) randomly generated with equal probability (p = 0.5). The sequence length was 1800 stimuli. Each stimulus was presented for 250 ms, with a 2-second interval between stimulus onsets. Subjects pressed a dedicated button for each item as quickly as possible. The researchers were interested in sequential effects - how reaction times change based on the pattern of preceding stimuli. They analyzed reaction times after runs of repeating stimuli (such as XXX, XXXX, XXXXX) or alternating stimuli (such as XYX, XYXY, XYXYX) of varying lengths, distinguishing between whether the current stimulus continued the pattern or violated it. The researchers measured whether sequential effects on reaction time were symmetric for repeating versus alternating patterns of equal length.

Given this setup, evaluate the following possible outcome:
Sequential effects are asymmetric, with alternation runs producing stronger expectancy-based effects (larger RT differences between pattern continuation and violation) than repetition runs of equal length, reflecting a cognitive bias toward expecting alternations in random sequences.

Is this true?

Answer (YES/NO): NO